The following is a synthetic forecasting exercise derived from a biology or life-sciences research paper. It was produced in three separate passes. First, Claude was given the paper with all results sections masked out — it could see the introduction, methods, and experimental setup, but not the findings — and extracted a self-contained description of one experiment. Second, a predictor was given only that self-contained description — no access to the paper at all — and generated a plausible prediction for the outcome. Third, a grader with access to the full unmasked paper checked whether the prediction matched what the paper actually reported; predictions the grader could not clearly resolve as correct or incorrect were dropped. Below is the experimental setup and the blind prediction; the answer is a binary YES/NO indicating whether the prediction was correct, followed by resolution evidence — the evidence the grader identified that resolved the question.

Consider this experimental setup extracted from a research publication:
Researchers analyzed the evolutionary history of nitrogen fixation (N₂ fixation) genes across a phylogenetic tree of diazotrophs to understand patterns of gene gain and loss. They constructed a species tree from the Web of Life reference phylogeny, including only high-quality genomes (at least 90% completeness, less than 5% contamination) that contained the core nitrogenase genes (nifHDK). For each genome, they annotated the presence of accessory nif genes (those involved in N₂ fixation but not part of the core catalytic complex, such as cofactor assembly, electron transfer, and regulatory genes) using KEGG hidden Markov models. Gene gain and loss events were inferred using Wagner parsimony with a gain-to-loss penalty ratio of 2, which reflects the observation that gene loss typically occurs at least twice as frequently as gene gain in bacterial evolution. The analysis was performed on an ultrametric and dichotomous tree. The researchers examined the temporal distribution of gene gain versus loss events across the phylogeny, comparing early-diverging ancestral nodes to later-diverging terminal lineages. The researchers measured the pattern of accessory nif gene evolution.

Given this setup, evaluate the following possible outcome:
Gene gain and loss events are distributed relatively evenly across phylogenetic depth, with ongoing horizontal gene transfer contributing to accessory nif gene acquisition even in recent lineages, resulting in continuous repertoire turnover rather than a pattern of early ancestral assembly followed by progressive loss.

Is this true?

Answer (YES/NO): NO